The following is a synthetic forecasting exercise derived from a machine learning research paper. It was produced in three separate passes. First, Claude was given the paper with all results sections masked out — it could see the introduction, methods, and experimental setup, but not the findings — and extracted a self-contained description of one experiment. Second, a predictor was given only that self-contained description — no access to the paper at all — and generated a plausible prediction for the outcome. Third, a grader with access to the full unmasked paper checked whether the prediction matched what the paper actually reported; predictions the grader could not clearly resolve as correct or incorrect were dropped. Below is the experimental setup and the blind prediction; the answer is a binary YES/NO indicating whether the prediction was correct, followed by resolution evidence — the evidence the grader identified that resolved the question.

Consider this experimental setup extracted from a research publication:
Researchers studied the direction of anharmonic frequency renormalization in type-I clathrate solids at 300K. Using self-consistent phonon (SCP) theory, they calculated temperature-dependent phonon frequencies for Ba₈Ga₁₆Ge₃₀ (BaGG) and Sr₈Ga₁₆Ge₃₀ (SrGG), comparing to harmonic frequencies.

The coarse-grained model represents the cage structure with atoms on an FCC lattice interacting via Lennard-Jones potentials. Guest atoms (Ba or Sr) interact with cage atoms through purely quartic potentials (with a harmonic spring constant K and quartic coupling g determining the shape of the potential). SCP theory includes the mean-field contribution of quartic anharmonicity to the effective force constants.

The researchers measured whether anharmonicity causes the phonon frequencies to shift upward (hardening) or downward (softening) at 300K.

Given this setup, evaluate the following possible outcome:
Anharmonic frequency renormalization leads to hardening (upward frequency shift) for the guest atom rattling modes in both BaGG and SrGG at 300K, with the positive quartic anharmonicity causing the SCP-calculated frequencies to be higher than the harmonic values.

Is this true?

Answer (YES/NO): YES